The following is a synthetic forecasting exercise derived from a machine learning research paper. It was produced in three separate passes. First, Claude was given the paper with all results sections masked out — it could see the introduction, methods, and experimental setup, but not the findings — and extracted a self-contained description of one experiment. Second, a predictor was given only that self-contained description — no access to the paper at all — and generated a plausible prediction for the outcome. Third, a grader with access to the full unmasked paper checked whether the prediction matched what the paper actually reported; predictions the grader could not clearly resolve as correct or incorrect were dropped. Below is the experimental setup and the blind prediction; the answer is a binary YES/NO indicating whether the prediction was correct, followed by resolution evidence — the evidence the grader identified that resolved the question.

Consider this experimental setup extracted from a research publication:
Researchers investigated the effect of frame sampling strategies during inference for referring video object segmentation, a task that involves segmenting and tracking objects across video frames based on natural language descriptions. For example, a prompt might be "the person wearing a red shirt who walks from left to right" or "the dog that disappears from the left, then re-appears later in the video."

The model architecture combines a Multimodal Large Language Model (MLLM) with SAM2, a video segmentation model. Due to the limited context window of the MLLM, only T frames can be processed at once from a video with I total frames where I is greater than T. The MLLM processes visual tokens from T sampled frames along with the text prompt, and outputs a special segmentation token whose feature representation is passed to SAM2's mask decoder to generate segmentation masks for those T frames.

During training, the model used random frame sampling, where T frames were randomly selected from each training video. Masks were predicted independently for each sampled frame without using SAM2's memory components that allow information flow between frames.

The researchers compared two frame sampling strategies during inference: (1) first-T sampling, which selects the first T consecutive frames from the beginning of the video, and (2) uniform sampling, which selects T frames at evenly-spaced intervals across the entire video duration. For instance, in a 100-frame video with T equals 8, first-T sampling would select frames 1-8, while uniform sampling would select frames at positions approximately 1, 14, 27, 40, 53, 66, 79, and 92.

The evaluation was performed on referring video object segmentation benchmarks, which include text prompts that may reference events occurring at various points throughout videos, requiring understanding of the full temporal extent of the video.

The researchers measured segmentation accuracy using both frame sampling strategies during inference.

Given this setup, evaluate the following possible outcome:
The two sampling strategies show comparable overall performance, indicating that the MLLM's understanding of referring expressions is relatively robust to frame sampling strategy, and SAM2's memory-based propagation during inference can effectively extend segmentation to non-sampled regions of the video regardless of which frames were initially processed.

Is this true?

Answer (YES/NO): NO